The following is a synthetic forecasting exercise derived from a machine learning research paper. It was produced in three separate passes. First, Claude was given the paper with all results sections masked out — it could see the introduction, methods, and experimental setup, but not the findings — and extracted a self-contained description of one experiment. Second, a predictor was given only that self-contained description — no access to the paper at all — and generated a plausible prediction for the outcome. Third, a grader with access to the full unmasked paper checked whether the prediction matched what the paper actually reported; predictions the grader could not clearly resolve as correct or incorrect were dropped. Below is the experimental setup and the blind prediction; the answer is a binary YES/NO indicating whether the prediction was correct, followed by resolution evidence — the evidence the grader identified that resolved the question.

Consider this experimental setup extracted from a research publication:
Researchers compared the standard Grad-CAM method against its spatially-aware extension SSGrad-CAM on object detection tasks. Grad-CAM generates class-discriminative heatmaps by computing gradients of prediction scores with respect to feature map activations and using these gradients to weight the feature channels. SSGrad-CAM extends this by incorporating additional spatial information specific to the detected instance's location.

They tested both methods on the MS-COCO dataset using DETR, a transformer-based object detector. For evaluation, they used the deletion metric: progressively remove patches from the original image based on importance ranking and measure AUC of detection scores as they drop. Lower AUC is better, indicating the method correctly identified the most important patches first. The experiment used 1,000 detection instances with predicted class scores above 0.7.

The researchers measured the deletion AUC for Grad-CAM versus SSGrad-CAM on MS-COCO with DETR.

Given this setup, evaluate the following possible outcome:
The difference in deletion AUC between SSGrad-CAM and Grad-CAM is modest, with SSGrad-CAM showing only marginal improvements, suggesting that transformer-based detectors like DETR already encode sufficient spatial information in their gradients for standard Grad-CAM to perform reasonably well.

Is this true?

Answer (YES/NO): NO